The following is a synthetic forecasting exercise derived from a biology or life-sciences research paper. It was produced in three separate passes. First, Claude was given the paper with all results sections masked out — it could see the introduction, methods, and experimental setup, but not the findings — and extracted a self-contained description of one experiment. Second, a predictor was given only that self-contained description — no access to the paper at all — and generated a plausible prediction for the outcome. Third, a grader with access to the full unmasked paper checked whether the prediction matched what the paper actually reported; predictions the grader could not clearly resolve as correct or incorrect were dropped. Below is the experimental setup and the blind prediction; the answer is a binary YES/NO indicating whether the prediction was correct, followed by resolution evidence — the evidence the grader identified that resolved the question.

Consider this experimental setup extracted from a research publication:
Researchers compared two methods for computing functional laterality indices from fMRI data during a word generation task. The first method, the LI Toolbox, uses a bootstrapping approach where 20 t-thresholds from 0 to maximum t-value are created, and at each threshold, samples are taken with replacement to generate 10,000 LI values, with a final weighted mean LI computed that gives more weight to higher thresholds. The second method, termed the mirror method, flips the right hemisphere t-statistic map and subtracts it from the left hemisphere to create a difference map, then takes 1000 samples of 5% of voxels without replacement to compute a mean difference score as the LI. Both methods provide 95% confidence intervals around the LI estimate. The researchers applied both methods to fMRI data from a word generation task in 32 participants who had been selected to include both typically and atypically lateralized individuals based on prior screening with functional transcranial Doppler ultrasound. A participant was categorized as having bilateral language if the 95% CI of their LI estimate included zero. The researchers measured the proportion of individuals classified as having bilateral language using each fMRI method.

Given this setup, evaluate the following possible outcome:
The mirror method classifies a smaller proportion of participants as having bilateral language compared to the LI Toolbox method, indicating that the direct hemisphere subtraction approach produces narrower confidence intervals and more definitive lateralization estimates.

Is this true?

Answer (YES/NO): YES